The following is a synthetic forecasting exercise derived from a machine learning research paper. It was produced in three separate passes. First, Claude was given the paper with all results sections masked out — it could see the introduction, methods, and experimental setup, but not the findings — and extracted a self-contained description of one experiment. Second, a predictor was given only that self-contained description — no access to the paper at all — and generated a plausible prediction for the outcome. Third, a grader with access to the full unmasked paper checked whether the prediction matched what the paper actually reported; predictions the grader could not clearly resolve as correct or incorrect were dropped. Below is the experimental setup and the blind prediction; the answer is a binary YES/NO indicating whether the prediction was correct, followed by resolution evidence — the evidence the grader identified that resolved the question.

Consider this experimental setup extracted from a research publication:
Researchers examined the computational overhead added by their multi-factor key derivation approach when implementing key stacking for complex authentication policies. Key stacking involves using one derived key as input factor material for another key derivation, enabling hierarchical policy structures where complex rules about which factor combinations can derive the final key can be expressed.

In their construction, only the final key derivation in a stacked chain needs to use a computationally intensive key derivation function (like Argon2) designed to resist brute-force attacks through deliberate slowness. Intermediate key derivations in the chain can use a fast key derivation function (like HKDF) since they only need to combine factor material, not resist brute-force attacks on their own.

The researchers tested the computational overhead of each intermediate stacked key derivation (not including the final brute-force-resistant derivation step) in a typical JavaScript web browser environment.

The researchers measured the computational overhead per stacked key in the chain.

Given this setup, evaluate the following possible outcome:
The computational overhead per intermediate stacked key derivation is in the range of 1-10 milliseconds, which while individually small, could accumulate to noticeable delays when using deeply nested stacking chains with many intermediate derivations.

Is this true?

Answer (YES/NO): YES